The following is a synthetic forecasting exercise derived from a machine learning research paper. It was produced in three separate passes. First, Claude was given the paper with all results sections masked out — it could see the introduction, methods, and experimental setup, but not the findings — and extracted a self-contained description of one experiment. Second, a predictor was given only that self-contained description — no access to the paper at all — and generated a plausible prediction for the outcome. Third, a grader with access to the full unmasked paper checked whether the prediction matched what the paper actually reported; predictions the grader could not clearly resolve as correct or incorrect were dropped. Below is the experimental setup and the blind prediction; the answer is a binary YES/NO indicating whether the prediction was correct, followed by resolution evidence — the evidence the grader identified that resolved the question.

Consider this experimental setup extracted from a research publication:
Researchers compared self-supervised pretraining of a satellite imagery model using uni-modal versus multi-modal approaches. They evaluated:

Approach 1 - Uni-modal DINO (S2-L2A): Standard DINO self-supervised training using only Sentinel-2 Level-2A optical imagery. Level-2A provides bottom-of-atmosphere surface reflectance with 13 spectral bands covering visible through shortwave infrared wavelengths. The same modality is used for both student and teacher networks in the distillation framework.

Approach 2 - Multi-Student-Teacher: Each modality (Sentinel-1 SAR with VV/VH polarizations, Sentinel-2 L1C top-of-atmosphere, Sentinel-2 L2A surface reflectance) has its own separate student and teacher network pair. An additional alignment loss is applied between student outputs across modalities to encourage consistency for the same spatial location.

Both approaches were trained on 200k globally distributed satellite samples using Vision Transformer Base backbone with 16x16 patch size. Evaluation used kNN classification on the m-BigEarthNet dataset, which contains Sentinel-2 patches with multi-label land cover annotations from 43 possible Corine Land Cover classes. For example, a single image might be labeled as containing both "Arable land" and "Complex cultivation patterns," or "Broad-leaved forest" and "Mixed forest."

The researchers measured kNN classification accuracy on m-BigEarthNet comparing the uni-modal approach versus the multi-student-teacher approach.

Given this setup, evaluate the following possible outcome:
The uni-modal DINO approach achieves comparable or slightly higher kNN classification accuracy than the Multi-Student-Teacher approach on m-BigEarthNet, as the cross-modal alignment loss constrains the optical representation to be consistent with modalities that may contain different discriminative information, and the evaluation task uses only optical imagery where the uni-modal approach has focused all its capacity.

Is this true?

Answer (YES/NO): NO